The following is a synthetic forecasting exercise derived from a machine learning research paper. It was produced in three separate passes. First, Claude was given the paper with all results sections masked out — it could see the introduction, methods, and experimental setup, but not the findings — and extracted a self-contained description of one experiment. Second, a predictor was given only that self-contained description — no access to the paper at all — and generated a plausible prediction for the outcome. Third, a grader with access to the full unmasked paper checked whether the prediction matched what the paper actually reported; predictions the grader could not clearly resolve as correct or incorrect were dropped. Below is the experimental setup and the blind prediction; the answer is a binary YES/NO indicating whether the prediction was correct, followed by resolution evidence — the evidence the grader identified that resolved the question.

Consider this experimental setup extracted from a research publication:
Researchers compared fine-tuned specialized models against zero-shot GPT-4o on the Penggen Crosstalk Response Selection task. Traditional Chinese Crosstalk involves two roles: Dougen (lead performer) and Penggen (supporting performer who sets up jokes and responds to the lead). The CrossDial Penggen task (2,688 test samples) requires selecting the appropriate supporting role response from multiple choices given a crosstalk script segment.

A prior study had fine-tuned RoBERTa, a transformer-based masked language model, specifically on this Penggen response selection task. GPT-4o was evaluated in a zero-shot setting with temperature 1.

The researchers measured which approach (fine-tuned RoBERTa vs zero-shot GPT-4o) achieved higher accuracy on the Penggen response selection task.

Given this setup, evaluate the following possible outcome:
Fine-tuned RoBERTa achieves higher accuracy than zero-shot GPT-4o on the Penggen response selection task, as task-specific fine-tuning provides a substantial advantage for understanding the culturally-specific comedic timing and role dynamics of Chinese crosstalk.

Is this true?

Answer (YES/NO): YES